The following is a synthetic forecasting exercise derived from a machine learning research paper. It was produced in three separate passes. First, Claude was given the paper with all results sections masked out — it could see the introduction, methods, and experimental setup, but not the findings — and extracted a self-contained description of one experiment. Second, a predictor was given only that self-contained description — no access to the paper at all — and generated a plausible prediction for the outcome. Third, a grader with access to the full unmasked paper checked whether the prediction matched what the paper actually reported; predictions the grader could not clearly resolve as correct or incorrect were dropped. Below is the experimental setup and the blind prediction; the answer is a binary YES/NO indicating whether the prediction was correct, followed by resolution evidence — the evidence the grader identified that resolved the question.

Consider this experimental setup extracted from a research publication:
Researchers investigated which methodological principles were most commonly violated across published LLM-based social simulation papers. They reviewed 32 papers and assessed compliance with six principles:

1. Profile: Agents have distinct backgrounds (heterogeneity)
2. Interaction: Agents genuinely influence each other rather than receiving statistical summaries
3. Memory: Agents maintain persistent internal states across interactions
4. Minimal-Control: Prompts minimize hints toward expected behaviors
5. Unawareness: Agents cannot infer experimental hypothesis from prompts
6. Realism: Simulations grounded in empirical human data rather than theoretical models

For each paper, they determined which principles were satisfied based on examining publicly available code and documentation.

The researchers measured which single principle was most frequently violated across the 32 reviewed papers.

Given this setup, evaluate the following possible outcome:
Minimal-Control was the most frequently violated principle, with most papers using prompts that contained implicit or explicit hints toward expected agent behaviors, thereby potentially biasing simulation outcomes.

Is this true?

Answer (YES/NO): NO